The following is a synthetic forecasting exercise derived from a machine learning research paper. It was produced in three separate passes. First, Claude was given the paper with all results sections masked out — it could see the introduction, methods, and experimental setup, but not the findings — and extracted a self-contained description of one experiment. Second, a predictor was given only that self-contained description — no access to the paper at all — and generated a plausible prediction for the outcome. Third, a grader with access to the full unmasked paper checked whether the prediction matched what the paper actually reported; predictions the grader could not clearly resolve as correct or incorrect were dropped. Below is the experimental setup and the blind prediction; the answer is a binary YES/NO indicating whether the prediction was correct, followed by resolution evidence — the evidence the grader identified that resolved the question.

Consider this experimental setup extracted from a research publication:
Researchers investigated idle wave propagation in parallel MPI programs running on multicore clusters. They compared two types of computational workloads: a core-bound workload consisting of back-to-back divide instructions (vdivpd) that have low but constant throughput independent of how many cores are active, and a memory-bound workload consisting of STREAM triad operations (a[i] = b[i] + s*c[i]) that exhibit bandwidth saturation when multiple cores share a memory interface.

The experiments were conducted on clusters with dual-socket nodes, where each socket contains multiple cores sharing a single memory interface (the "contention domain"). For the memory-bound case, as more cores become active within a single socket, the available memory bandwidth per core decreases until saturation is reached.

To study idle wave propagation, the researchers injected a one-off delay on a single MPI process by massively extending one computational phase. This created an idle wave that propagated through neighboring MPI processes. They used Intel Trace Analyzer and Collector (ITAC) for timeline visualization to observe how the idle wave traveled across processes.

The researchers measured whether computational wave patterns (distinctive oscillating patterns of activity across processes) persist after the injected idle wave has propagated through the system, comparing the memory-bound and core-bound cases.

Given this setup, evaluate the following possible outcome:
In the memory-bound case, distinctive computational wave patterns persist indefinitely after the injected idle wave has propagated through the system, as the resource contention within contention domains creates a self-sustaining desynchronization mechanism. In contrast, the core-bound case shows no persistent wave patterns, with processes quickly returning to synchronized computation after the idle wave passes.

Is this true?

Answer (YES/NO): YES